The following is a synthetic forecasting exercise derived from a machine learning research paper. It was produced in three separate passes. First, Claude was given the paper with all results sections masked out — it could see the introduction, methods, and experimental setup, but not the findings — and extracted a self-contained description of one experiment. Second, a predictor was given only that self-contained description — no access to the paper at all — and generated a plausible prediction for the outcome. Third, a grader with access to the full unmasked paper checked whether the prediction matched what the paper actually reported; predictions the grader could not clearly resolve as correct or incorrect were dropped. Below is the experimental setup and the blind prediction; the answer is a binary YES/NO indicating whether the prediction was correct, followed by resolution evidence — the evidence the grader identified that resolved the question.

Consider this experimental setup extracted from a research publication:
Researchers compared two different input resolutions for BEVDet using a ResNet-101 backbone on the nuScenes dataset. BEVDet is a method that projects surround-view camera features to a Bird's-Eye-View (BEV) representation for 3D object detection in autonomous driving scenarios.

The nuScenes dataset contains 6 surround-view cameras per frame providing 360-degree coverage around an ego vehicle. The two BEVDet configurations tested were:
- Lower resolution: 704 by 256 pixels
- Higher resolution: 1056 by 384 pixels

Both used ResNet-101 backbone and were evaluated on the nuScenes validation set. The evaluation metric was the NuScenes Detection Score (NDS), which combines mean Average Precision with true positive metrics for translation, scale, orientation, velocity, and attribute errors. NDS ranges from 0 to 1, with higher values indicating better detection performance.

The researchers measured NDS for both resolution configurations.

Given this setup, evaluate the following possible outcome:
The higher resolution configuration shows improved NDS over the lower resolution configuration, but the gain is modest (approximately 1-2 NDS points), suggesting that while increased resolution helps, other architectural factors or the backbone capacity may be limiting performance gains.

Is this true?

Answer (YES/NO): YES